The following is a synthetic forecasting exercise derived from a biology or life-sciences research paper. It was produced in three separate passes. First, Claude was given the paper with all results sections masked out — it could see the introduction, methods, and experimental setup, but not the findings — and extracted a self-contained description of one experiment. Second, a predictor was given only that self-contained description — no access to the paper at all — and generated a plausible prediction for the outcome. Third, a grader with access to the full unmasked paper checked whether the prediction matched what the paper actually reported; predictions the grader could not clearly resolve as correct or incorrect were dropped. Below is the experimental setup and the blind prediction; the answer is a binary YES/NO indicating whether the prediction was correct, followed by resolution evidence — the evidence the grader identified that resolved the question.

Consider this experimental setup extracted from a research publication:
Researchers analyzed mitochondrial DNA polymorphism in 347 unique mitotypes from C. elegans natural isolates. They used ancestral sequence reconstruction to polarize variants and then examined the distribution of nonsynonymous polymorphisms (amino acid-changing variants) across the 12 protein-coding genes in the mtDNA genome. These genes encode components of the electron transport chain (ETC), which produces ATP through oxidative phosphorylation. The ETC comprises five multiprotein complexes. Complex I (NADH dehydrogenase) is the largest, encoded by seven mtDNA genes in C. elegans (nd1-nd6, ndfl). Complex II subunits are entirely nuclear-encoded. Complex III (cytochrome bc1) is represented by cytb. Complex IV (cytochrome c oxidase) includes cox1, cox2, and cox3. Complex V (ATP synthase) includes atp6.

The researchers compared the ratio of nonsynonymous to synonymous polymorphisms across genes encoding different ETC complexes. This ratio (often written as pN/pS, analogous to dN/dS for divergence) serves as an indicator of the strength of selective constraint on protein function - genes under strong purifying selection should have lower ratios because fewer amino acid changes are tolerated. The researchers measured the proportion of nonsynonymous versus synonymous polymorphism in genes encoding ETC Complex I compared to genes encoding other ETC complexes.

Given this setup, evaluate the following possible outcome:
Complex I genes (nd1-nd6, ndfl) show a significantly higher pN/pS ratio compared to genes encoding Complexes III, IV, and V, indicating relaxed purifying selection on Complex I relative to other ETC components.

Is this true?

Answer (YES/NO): YES